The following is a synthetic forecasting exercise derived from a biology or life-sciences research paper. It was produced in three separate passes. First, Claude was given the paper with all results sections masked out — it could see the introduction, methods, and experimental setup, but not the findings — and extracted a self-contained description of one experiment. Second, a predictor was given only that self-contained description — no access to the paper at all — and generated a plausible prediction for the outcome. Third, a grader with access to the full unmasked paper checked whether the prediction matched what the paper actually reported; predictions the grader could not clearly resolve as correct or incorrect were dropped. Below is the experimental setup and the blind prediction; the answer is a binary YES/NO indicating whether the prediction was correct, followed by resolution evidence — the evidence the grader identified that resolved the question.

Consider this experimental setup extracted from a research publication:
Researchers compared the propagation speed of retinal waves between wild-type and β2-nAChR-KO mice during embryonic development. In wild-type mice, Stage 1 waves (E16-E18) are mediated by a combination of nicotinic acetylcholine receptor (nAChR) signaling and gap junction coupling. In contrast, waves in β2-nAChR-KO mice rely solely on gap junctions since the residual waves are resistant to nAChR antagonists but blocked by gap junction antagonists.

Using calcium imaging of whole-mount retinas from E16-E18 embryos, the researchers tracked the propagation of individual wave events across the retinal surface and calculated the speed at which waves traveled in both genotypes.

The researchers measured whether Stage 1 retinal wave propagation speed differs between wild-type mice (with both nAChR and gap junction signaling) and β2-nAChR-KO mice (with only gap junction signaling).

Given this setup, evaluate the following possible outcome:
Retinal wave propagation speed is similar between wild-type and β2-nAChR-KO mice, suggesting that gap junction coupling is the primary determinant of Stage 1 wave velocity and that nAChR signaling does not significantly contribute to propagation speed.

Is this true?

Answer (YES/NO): NO